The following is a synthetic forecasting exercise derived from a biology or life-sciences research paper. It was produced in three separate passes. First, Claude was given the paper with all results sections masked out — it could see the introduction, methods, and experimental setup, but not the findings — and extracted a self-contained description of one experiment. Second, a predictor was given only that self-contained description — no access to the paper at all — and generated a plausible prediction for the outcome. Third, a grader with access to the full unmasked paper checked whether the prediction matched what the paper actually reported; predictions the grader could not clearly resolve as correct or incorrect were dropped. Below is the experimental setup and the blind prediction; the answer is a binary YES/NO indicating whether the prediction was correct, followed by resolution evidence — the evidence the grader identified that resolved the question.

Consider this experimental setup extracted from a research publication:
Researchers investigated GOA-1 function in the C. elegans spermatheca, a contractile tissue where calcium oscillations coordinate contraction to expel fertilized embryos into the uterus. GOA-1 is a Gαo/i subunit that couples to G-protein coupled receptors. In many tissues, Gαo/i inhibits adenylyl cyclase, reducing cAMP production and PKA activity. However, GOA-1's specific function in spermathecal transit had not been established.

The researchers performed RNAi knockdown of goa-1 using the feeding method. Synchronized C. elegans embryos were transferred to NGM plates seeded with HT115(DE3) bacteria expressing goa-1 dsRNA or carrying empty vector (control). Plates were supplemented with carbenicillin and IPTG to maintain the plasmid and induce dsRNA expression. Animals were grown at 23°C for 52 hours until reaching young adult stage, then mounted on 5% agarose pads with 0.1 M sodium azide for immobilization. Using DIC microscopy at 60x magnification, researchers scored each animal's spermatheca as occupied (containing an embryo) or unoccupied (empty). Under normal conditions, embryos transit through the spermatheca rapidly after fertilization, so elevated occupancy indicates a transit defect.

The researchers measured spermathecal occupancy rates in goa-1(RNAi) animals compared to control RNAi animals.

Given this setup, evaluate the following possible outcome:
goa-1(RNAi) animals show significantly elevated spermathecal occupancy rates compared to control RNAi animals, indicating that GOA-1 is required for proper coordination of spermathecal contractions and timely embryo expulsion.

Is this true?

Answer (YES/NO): YES